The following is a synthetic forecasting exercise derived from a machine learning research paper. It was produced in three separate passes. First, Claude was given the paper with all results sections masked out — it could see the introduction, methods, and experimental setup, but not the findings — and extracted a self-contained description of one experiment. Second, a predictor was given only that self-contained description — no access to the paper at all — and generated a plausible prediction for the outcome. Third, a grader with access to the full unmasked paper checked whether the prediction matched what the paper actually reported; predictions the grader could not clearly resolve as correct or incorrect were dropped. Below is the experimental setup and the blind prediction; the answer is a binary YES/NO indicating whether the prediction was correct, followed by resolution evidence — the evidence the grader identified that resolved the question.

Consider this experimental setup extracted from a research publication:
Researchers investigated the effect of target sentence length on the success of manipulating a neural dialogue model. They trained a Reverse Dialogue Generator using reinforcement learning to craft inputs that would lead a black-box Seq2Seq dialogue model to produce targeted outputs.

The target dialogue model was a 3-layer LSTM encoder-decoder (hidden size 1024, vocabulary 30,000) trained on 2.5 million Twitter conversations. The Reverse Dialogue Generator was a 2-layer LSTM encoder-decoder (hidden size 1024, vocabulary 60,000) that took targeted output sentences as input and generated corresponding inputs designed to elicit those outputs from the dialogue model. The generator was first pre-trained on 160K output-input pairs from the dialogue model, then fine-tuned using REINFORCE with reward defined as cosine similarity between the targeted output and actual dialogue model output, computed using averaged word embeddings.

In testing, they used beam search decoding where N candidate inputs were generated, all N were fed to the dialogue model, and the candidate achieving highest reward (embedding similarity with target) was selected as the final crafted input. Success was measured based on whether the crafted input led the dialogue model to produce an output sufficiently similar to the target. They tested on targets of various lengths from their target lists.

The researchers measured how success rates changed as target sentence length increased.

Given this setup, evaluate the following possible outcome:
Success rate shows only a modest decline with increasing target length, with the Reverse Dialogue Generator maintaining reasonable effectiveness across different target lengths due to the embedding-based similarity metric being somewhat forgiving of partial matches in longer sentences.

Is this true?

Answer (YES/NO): NO